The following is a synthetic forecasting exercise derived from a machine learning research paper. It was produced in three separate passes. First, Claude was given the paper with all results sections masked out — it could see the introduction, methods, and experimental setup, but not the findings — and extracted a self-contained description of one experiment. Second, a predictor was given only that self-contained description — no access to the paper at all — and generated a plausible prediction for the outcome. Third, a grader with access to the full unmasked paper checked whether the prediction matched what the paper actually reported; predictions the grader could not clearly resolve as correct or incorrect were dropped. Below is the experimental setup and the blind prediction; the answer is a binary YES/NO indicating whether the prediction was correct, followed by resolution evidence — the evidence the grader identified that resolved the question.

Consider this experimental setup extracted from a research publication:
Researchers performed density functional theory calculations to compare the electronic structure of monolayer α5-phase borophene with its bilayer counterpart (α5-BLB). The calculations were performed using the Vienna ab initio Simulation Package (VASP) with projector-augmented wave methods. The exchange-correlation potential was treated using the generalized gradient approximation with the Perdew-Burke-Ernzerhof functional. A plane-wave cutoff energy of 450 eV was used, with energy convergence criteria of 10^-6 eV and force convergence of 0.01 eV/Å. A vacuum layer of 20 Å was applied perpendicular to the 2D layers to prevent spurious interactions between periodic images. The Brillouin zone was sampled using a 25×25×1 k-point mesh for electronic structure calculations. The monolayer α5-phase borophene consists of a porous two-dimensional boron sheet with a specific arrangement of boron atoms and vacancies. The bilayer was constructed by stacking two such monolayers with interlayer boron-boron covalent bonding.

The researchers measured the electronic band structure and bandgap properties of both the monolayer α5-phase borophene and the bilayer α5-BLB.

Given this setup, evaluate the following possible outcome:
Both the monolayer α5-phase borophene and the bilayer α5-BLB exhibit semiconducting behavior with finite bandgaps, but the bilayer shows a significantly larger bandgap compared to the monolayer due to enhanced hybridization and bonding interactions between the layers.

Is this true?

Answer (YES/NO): NO